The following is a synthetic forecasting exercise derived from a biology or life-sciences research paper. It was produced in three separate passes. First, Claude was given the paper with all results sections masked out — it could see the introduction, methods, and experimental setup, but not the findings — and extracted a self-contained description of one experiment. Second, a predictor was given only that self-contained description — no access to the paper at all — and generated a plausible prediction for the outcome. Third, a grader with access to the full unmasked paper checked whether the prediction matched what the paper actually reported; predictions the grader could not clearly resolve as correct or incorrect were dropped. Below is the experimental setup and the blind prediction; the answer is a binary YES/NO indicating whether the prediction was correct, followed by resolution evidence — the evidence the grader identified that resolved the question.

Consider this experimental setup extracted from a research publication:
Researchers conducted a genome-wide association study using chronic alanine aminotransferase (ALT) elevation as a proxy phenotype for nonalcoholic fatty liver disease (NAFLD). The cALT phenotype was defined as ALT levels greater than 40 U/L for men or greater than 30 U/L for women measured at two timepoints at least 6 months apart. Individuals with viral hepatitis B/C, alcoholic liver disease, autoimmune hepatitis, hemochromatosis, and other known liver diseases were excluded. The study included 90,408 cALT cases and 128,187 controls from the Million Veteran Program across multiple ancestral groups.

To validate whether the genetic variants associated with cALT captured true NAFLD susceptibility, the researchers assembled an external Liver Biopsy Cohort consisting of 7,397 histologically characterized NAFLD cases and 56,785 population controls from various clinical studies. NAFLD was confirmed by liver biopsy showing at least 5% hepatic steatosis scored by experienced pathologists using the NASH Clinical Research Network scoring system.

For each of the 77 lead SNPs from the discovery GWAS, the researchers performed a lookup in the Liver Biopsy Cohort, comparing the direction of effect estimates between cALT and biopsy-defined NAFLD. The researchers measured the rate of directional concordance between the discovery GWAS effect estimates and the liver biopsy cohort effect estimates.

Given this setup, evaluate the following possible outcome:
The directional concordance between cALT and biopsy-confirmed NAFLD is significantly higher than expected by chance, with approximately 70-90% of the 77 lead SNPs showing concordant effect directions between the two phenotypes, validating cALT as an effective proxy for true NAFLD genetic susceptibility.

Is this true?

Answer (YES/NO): YES